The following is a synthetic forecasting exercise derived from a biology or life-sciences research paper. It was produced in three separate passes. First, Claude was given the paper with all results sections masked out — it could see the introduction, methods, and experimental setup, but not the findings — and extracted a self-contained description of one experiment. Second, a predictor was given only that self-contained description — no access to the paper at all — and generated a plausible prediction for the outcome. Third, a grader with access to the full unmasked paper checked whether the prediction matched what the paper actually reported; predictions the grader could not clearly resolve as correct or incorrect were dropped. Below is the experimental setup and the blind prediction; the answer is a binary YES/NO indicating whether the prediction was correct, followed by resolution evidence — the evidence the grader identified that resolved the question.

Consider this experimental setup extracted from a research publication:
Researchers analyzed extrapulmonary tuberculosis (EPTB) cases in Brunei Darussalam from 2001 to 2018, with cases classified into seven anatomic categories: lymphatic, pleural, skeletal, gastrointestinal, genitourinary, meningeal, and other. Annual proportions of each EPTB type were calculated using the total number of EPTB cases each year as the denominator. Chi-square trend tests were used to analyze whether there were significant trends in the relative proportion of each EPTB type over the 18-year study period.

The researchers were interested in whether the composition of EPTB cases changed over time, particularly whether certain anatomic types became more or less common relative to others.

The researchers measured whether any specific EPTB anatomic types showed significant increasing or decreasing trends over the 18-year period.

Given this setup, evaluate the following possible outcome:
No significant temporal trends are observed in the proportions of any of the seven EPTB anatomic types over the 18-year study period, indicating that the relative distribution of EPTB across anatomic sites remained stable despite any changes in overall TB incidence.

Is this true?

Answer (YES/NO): YES